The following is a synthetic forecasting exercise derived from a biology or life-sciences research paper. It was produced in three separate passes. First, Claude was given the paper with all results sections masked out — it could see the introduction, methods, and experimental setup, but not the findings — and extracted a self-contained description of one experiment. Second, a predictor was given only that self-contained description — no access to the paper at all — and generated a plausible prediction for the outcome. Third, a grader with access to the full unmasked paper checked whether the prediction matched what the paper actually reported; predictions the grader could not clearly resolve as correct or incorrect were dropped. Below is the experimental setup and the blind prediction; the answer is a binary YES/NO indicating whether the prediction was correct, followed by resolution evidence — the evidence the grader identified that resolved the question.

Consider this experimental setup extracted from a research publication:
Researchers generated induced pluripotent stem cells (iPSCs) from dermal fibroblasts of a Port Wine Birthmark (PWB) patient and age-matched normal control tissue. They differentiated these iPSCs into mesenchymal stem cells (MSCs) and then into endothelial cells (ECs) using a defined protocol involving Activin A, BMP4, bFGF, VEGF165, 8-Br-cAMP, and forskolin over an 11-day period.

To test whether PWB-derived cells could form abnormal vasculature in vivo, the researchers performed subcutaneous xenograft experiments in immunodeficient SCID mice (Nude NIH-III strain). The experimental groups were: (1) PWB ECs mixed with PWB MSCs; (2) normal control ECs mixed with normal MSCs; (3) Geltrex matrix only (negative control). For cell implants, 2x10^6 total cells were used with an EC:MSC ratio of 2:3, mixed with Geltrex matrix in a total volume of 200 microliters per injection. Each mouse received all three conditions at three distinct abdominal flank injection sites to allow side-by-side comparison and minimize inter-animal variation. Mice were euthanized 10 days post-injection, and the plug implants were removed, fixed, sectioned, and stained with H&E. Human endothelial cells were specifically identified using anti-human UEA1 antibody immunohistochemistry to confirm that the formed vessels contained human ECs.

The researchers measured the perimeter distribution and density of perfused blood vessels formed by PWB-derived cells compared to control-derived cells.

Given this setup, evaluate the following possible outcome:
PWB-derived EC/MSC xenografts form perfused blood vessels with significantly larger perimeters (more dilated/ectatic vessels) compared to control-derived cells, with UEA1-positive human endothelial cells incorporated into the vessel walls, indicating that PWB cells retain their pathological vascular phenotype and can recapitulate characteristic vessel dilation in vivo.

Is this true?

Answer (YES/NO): YES